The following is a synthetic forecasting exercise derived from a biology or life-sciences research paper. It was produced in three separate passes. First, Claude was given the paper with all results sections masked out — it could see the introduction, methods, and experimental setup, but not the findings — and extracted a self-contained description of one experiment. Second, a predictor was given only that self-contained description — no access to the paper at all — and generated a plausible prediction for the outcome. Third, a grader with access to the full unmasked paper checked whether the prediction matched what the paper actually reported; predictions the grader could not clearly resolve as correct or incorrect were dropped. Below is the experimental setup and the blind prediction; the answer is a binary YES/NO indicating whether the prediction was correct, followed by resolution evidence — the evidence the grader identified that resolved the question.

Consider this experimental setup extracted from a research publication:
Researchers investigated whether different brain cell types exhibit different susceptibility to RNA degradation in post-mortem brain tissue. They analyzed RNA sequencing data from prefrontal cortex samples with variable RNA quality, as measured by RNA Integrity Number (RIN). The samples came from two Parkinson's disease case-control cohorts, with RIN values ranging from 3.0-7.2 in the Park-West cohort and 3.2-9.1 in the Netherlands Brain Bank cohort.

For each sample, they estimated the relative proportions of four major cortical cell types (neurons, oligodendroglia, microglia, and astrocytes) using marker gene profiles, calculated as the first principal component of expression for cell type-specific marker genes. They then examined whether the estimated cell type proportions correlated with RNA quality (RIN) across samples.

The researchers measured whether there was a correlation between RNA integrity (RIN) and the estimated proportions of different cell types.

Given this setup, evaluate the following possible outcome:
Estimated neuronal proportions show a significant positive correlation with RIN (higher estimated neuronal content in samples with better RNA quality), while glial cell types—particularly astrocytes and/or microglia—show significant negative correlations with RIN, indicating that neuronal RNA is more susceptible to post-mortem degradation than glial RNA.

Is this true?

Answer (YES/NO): YES